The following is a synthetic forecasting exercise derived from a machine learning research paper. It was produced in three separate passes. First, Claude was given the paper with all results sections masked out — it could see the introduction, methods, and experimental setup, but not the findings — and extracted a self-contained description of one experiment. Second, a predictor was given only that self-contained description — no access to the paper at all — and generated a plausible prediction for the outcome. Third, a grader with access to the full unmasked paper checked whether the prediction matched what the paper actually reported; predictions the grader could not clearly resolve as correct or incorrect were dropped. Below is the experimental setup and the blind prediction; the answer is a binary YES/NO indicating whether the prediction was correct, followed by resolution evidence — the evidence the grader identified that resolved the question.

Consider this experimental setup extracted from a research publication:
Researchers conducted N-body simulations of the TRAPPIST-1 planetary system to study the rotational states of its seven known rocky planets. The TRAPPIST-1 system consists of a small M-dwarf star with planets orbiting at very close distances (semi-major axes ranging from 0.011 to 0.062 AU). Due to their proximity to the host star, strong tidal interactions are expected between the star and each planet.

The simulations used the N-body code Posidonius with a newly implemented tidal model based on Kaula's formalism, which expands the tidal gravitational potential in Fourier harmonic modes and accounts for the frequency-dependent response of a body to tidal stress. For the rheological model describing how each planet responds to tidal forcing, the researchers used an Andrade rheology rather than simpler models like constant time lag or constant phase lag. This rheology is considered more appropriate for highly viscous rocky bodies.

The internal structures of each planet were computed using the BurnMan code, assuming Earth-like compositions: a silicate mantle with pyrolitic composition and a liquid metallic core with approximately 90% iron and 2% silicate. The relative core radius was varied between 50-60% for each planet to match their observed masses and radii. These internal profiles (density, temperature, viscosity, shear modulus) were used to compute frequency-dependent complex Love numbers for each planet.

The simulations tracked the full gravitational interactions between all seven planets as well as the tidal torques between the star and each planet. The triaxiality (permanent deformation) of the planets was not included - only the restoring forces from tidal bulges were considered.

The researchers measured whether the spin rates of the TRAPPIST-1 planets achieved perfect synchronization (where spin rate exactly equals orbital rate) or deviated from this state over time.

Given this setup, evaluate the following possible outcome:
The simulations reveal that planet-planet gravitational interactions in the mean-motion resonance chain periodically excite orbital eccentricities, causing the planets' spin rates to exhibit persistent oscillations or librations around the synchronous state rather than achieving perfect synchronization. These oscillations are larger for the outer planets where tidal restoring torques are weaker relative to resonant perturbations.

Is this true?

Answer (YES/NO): NO